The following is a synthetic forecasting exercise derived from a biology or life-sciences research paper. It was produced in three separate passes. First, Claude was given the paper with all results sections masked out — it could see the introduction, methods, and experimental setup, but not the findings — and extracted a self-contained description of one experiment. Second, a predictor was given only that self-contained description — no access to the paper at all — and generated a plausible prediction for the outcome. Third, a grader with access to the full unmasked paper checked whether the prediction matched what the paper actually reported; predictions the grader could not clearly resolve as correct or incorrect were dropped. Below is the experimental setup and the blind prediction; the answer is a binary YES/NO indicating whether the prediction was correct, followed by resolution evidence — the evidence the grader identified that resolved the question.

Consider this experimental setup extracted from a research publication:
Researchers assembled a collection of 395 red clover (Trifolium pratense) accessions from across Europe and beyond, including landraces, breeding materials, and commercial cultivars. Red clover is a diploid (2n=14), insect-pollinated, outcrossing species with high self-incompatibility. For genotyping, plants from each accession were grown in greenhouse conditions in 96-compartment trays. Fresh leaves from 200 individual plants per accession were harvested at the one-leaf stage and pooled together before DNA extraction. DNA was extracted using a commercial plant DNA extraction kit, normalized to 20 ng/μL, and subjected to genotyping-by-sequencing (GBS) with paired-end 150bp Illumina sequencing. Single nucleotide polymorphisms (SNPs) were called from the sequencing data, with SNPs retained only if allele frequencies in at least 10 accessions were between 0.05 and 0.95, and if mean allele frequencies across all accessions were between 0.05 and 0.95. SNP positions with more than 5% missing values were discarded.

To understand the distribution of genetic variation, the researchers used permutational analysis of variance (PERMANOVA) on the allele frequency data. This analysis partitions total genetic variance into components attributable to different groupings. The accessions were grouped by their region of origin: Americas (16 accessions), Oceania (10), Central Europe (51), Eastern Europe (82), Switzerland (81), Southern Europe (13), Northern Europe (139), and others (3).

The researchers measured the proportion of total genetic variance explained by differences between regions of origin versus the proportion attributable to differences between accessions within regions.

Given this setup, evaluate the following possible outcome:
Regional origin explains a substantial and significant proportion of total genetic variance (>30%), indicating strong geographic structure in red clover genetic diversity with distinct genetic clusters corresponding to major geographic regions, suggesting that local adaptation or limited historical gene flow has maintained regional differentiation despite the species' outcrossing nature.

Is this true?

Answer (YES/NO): NO